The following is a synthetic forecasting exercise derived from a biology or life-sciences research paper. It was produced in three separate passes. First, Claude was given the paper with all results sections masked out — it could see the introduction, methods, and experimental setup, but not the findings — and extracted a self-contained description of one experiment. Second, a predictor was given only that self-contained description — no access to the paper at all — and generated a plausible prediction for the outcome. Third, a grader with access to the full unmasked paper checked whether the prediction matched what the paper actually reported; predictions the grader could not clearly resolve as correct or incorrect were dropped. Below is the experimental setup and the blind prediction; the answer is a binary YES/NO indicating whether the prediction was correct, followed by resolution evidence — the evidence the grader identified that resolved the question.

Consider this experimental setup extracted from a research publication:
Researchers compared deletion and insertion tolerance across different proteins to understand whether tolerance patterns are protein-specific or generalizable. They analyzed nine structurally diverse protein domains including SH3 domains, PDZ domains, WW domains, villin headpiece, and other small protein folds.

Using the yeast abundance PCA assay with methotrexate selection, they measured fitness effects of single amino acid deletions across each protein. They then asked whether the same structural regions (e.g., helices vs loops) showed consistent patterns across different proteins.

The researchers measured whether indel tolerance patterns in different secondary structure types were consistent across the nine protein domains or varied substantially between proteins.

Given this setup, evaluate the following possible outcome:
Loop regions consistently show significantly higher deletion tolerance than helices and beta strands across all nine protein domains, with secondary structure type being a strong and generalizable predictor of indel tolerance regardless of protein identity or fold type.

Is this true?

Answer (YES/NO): NO